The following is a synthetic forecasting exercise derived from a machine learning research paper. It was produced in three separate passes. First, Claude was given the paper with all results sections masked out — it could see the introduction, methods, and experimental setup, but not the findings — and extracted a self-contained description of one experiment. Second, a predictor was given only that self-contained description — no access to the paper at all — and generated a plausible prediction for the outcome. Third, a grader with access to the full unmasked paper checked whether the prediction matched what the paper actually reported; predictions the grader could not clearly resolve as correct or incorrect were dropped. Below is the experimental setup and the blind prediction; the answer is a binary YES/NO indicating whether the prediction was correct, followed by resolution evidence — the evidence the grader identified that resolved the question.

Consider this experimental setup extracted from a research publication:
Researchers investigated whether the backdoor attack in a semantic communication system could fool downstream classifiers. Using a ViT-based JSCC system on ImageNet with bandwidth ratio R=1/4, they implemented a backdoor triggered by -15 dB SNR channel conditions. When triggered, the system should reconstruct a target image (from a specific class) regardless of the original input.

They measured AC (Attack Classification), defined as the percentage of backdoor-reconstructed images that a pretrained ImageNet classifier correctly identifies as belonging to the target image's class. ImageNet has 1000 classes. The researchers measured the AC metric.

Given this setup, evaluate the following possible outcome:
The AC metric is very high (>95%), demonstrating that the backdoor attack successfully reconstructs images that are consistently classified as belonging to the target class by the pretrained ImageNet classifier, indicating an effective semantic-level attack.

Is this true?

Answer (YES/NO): NO